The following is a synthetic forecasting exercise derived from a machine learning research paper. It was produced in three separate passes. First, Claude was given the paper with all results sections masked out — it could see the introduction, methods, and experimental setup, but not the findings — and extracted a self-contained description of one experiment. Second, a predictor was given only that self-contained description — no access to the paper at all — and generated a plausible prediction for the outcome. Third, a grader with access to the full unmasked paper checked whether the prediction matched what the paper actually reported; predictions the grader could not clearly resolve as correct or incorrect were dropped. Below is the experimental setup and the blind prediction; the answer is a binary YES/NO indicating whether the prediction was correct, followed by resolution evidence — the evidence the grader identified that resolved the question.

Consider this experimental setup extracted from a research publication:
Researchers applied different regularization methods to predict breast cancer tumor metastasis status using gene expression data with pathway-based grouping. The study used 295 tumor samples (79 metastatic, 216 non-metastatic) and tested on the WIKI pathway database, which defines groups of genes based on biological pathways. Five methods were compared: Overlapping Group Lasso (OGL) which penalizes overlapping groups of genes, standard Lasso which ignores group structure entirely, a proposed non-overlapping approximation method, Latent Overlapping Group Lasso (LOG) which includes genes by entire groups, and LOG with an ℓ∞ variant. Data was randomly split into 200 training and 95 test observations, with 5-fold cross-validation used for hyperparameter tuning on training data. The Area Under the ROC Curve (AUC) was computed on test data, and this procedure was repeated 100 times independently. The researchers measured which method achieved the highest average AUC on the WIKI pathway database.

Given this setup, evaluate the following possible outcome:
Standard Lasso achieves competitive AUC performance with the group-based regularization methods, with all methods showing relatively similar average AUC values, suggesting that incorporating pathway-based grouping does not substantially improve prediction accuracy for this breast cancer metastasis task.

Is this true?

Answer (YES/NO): NO